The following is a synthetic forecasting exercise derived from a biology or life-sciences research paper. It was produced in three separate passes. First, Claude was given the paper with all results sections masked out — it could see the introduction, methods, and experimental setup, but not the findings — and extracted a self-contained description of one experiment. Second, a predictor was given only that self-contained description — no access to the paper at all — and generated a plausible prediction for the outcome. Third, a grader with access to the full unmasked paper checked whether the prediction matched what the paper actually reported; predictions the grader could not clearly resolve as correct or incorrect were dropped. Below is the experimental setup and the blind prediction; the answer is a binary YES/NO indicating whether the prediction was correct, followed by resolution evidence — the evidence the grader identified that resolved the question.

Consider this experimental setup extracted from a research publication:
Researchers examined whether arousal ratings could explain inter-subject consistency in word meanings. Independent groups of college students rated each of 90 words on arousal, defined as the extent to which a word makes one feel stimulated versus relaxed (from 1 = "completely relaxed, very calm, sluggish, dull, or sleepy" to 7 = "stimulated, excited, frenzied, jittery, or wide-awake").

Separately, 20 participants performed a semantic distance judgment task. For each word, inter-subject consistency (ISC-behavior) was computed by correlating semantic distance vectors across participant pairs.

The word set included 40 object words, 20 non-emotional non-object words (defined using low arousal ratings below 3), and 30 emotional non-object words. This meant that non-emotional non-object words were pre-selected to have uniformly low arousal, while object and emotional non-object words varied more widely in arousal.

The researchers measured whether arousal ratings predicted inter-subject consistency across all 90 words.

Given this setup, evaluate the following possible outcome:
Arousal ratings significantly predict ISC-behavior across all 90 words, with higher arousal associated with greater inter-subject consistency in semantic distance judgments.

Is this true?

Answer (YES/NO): NO